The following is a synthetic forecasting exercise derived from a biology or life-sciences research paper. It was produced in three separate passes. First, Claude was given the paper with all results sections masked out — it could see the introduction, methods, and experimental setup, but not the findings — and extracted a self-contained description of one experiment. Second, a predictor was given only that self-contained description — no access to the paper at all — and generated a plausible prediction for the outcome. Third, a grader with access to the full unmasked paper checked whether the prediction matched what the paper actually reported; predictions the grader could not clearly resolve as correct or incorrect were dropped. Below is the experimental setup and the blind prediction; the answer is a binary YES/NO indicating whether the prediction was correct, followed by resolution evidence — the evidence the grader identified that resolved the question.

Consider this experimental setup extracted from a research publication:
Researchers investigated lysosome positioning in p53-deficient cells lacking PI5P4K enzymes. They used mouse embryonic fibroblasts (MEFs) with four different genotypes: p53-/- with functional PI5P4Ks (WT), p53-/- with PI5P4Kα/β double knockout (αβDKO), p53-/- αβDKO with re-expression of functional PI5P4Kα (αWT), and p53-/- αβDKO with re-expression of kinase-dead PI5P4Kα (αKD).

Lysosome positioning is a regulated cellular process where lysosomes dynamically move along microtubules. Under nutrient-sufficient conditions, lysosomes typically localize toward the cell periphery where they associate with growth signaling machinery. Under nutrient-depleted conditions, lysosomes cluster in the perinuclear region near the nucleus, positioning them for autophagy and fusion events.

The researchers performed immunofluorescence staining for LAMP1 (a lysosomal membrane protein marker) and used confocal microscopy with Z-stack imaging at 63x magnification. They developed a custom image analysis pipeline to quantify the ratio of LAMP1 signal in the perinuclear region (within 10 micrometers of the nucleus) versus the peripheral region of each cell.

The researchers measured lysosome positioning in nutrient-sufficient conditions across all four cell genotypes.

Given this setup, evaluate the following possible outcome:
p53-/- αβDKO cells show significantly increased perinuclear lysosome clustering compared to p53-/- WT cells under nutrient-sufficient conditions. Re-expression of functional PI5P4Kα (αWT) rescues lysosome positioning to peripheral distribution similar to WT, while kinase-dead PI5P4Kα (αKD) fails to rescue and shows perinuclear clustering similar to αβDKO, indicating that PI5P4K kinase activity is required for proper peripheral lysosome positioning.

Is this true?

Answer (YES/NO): YES